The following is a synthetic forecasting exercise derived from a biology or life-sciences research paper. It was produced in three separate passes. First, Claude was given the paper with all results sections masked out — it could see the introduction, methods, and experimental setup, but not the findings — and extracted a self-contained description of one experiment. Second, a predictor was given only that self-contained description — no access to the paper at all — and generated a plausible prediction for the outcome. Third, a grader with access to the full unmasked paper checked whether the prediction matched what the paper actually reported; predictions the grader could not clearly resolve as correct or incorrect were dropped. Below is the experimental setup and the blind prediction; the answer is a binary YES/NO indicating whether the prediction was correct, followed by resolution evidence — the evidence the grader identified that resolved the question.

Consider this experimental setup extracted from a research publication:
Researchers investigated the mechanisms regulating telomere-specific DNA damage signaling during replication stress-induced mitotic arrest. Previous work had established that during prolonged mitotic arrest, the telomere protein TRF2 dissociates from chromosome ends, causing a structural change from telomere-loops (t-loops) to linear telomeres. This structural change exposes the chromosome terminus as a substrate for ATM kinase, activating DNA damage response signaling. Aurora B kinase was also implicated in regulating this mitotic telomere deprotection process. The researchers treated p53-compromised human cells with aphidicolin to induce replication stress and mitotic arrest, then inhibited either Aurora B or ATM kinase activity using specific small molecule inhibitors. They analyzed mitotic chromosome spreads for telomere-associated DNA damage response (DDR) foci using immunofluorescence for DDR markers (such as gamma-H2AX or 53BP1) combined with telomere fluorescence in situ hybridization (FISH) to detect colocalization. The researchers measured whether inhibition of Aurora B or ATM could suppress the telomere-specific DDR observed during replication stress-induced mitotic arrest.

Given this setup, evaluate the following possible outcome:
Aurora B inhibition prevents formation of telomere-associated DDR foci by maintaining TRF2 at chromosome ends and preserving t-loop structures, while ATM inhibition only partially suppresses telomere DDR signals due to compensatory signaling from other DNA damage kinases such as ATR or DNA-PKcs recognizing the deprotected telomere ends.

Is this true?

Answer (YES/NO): NO